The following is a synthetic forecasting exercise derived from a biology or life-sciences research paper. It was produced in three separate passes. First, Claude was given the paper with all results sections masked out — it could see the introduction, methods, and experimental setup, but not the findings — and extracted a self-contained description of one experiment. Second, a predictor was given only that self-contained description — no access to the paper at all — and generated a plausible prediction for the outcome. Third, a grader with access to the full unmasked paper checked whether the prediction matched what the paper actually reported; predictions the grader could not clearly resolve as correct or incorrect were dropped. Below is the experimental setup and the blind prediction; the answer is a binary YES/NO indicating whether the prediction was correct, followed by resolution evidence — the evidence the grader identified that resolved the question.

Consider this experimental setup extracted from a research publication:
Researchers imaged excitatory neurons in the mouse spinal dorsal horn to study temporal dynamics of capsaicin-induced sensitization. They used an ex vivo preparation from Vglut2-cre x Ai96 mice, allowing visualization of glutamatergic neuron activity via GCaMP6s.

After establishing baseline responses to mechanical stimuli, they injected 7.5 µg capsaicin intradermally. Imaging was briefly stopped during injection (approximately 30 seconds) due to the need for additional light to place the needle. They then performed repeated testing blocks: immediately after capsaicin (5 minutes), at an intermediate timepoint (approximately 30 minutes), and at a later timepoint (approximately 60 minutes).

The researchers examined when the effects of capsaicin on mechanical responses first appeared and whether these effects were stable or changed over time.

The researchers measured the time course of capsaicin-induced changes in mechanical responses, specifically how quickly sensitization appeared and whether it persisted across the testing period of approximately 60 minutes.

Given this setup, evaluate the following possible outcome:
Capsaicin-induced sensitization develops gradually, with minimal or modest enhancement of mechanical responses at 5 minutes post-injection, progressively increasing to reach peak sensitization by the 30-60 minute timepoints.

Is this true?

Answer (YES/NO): NO